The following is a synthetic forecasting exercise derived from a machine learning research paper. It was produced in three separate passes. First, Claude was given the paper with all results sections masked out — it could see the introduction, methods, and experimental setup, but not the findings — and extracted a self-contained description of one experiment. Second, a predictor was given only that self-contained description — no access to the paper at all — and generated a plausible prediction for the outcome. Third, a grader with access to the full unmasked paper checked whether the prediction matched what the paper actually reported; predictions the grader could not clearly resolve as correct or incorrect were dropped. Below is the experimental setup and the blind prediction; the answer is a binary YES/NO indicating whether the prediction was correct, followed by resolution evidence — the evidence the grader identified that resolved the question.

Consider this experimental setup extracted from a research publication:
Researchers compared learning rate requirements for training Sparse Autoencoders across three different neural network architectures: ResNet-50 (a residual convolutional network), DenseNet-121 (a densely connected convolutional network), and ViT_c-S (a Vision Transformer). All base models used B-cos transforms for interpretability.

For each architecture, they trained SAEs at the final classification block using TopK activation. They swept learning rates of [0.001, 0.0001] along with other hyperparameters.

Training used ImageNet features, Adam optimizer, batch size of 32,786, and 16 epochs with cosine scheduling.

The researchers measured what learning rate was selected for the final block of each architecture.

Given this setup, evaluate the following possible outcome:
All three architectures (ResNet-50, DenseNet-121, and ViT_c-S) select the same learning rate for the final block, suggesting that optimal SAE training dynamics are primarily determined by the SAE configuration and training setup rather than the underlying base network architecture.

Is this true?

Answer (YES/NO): YES